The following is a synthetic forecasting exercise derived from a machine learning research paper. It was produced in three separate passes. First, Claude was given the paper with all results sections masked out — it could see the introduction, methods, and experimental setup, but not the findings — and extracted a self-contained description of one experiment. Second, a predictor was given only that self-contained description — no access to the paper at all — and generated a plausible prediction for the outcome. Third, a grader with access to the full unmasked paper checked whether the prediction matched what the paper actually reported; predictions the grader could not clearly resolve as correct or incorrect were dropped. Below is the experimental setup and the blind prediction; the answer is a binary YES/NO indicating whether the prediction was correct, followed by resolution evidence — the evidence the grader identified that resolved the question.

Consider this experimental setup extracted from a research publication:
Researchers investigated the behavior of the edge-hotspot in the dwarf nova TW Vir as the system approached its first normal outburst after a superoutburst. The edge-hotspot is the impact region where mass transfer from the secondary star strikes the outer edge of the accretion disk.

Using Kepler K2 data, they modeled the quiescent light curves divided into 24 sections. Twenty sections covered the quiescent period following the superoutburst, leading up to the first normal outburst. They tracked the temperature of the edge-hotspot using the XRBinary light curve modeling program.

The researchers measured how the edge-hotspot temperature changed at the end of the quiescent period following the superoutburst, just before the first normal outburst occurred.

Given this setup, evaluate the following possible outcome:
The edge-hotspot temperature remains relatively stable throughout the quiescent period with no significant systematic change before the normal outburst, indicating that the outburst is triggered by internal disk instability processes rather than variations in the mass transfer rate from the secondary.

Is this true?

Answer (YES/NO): NO